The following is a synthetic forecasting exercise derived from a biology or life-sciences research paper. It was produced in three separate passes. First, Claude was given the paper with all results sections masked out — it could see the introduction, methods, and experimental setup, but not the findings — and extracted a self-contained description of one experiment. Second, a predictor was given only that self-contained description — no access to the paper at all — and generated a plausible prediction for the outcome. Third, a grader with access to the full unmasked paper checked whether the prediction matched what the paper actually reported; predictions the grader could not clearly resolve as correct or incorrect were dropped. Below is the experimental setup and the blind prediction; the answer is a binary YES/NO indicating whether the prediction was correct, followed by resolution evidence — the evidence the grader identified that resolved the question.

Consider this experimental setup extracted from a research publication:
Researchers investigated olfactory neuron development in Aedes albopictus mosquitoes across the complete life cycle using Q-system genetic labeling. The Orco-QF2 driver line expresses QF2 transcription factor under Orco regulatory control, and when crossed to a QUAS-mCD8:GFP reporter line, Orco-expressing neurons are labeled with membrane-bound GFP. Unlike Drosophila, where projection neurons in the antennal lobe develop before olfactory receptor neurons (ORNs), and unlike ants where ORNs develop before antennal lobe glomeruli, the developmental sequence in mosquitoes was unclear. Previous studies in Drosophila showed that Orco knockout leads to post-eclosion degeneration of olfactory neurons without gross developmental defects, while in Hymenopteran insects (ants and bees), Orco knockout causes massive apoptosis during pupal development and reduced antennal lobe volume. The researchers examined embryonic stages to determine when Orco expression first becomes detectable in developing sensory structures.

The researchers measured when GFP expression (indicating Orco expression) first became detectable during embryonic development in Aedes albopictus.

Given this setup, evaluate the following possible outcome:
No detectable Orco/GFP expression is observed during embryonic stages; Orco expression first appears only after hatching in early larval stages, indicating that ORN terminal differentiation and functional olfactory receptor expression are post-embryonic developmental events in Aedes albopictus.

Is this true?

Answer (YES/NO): NO